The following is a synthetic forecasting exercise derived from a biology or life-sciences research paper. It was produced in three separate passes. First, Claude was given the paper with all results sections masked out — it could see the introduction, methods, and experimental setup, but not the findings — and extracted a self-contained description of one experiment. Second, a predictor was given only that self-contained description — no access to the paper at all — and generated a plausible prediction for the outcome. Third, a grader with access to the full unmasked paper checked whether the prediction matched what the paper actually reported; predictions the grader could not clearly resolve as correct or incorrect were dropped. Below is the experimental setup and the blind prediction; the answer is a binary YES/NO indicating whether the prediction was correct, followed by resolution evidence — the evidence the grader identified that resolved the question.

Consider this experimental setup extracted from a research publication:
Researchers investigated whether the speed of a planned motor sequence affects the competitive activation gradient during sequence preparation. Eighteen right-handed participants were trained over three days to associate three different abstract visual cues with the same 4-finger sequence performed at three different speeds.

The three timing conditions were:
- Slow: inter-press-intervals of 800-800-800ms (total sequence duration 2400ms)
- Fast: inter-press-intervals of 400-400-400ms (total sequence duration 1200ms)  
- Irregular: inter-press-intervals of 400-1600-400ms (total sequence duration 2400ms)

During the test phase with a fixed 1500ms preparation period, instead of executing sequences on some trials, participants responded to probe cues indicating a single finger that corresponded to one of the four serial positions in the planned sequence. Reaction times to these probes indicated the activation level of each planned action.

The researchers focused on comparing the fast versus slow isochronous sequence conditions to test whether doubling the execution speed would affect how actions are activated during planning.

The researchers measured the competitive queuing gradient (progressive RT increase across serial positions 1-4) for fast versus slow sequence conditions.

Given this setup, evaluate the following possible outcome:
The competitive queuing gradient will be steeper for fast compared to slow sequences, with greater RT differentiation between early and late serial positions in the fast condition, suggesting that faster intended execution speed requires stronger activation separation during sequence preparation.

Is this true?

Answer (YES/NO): NO